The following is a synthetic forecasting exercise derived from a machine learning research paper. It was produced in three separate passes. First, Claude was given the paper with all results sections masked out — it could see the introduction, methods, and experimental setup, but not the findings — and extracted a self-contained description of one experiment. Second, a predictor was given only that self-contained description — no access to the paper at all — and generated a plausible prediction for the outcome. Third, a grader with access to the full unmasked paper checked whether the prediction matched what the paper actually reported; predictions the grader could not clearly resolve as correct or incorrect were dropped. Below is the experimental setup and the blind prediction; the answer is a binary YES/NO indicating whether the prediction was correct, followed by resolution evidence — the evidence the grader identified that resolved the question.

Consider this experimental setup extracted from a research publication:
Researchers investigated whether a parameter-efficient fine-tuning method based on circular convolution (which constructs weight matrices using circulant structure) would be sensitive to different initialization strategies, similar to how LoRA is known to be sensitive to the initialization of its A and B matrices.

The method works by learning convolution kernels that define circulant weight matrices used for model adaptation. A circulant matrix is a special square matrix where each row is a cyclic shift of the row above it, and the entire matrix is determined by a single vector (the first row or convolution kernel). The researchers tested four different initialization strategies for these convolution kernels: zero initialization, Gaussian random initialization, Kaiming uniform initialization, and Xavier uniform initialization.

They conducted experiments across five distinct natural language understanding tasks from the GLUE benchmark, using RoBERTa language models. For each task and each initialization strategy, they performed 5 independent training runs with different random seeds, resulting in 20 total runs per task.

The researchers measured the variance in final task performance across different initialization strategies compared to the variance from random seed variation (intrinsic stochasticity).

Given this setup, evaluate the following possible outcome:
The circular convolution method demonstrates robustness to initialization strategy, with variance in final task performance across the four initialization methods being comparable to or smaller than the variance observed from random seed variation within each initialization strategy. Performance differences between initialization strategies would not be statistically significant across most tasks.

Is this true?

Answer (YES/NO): YES